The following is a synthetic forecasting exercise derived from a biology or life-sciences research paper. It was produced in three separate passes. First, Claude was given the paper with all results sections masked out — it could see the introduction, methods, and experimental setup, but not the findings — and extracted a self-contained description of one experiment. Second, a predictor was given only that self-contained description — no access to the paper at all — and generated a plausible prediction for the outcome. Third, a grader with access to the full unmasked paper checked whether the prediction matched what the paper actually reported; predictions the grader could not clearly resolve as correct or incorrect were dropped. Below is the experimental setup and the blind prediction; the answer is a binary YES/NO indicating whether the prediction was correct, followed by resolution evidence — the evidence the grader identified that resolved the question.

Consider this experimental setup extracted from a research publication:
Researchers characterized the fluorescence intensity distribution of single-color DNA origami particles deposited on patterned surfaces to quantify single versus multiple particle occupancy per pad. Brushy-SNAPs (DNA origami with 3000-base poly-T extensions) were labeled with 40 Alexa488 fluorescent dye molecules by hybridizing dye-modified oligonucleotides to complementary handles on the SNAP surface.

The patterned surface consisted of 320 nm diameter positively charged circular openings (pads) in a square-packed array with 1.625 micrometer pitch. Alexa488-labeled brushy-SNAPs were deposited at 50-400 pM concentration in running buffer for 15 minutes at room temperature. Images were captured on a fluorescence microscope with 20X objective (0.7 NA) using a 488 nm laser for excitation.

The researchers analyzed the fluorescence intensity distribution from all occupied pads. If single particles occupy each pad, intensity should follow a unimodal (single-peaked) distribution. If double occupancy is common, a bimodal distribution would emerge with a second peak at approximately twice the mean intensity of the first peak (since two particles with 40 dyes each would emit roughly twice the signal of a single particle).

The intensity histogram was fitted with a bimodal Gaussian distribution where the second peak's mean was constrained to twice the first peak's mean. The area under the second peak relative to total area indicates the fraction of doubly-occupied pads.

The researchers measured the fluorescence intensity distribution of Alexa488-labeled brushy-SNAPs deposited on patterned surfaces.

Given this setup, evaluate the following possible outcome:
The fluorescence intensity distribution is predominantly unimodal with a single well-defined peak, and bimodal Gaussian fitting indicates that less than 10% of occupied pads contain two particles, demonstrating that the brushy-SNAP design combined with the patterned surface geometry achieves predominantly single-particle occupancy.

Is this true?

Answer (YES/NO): YES